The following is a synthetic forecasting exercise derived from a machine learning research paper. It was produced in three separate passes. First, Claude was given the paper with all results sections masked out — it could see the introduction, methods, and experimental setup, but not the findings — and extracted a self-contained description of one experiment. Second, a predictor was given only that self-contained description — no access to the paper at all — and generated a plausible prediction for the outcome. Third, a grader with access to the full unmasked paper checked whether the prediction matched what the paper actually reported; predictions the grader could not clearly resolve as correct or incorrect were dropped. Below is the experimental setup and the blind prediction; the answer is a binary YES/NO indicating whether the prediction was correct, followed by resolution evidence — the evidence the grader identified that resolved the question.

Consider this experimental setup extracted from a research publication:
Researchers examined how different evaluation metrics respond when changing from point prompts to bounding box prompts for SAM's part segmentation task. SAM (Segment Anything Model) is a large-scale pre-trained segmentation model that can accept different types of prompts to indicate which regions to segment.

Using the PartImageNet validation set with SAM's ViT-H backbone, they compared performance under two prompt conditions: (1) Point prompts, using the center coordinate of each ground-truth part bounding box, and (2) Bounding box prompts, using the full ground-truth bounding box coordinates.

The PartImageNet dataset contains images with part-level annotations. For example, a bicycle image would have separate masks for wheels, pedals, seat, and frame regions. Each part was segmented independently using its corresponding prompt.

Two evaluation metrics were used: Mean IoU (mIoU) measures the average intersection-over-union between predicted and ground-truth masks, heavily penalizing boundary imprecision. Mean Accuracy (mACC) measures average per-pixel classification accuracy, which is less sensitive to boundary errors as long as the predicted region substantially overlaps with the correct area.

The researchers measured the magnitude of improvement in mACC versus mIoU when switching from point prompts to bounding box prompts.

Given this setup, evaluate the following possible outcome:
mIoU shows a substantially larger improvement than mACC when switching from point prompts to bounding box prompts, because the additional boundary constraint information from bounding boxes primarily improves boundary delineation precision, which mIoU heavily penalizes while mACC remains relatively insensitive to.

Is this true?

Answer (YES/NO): YES